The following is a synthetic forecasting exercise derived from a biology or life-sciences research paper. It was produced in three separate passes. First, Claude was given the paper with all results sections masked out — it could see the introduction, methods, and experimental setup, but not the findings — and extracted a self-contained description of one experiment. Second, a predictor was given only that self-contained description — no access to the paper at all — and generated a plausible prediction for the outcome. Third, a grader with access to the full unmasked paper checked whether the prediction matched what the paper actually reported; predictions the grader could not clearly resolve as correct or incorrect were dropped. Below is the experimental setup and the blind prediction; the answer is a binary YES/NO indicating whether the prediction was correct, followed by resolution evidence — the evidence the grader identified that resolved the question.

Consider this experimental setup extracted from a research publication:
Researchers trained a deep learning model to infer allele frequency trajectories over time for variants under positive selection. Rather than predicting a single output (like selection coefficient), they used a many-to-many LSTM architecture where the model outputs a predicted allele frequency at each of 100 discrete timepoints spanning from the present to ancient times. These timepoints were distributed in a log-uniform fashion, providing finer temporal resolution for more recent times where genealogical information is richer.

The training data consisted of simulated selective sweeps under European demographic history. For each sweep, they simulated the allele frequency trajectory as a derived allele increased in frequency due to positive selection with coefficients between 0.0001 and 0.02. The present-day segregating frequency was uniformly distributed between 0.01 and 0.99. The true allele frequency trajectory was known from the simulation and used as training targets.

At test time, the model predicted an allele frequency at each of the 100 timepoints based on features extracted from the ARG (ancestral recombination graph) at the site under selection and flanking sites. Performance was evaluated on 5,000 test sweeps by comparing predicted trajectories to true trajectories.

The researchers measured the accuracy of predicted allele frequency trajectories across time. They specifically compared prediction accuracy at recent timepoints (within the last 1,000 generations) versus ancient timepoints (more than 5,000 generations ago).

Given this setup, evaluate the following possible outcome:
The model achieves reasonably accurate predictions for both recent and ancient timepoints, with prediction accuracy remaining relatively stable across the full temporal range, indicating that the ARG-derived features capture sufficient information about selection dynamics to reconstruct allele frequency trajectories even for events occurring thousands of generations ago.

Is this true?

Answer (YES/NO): NO